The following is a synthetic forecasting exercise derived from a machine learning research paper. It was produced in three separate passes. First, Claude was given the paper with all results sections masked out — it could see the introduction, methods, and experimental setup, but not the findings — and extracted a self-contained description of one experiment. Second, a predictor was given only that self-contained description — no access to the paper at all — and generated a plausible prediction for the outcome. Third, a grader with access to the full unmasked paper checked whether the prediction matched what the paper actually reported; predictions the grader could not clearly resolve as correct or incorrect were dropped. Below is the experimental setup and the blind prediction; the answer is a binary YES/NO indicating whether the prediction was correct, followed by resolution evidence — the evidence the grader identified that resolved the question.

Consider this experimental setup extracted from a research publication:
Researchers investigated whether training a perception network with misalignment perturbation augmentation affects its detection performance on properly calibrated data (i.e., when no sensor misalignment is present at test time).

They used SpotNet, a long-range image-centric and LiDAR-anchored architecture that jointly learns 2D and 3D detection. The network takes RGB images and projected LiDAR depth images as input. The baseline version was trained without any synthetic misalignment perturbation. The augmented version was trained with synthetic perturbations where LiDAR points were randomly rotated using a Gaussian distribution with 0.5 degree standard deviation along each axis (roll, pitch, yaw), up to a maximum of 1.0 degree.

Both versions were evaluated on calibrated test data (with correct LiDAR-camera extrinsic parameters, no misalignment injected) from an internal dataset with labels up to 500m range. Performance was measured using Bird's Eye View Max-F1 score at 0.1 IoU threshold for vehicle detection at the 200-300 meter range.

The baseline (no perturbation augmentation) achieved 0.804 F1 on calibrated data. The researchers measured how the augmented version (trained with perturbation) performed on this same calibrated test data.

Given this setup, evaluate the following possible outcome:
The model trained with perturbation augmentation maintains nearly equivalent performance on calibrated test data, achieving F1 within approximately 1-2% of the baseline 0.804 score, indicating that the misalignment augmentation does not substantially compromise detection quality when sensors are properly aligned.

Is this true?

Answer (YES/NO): YES